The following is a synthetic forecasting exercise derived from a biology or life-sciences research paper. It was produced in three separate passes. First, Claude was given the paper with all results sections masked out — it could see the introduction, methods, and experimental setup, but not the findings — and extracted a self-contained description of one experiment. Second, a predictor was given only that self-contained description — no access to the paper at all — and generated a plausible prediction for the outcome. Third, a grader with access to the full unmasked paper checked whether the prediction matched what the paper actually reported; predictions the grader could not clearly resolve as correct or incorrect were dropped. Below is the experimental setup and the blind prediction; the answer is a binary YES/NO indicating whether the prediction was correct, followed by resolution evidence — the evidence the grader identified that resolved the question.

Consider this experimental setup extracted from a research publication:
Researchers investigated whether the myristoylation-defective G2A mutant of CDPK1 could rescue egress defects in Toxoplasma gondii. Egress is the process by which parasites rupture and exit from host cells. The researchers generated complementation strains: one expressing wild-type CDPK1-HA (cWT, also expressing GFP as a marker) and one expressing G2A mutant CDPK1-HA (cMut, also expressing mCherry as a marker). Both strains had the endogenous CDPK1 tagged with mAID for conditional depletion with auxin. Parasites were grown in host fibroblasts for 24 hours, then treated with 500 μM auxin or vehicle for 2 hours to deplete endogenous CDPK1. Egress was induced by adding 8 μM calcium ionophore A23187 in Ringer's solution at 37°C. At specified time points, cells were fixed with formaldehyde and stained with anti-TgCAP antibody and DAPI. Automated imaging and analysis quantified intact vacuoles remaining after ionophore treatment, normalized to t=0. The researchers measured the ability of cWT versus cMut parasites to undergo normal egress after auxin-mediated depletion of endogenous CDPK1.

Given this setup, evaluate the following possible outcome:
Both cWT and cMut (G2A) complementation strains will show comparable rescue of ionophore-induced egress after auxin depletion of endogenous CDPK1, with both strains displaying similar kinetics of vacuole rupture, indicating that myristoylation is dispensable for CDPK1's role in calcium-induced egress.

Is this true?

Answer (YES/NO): NO